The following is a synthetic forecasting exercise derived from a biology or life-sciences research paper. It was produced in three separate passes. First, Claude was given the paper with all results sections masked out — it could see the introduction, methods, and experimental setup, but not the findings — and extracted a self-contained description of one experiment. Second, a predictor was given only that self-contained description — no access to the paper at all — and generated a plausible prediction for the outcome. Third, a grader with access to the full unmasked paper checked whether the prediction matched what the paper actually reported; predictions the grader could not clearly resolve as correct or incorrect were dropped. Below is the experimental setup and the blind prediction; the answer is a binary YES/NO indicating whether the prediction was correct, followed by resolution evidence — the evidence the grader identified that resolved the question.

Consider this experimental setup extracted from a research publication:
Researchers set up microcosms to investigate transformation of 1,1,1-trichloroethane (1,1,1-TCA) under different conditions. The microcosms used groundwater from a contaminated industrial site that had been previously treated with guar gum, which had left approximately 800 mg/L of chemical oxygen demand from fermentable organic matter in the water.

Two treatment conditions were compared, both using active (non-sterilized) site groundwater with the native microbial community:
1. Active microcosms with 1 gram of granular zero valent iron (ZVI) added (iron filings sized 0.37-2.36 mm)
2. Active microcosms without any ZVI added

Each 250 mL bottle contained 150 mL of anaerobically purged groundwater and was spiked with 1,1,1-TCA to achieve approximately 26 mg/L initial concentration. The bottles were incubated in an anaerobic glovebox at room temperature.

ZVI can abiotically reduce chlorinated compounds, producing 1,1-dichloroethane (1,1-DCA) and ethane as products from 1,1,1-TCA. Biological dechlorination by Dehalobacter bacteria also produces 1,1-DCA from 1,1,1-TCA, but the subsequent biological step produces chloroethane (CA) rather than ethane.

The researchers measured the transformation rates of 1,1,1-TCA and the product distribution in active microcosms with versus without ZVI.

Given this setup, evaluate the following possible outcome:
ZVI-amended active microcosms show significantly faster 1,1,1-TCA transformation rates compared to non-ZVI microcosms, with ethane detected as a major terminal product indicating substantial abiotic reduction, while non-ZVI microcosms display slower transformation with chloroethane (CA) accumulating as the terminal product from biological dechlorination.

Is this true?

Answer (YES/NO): NO